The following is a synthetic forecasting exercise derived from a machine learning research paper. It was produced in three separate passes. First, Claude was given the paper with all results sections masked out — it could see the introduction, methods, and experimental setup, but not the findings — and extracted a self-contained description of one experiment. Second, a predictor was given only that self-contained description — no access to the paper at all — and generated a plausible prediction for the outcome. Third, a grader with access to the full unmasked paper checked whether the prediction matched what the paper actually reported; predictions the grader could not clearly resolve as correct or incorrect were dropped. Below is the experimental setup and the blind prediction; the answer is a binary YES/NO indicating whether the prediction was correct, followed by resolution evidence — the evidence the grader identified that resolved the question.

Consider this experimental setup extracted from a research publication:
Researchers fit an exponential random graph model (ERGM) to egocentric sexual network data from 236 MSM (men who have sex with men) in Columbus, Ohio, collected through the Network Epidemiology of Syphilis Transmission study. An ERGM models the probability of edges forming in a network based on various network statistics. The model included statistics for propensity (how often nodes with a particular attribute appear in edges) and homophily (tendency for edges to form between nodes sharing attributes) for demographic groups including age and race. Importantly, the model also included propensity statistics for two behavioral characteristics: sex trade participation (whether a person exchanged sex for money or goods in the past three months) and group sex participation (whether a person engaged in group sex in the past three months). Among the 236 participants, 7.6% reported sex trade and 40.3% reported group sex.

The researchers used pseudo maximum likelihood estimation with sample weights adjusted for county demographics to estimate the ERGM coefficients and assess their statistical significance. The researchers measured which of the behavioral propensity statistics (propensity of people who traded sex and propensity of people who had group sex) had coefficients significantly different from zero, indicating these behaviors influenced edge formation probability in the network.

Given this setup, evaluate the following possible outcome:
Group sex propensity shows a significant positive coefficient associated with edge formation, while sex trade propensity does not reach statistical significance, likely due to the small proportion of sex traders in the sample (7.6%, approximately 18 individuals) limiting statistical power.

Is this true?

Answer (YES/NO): YES